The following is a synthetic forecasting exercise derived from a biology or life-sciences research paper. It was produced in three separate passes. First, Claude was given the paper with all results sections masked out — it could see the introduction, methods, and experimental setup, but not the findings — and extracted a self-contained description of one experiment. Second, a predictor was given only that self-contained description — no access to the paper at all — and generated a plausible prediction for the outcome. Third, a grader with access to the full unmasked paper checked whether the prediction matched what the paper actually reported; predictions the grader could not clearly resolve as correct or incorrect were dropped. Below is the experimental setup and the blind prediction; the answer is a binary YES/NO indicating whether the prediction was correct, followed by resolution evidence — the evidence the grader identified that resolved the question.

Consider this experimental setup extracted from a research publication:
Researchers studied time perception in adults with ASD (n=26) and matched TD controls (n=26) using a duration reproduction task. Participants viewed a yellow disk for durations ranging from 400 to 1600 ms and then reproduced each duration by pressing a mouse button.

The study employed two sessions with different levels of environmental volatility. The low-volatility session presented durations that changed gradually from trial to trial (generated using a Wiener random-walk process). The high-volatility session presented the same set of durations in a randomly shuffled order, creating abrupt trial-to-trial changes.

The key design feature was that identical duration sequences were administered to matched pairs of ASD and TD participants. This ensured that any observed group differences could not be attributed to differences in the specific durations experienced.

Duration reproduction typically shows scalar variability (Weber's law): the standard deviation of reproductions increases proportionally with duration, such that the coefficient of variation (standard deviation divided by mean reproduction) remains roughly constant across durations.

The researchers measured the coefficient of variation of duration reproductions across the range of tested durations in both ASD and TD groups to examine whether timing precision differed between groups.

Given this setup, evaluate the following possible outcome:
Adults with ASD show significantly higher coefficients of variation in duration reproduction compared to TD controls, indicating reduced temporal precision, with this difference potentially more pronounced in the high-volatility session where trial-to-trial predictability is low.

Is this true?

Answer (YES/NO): NO